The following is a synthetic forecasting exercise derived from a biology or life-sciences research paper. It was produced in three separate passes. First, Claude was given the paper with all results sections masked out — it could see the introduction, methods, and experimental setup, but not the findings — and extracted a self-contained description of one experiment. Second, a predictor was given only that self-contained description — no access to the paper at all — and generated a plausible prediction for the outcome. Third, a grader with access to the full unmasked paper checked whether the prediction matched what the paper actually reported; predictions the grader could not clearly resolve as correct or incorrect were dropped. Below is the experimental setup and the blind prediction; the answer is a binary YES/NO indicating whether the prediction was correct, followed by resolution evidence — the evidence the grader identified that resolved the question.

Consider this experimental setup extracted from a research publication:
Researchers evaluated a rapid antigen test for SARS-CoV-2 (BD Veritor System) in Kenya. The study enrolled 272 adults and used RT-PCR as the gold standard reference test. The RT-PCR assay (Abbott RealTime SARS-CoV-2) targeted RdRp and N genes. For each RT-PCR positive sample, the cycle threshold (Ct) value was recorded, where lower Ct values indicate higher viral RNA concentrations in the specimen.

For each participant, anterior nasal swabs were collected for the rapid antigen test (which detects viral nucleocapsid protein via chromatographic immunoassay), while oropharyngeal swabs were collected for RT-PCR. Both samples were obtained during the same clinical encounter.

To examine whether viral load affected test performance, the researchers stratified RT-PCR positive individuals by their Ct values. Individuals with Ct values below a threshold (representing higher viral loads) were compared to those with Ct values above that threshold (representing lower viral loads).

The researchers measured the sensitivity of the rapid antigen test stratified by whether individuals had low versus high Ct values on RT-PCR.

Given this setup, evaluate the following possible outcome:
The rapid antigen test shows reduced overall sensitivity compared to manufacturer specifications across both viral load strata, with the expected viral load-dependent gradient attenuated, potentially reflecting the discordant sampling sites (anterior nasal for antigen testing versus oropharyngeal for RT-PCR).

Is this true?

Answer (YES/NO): NO